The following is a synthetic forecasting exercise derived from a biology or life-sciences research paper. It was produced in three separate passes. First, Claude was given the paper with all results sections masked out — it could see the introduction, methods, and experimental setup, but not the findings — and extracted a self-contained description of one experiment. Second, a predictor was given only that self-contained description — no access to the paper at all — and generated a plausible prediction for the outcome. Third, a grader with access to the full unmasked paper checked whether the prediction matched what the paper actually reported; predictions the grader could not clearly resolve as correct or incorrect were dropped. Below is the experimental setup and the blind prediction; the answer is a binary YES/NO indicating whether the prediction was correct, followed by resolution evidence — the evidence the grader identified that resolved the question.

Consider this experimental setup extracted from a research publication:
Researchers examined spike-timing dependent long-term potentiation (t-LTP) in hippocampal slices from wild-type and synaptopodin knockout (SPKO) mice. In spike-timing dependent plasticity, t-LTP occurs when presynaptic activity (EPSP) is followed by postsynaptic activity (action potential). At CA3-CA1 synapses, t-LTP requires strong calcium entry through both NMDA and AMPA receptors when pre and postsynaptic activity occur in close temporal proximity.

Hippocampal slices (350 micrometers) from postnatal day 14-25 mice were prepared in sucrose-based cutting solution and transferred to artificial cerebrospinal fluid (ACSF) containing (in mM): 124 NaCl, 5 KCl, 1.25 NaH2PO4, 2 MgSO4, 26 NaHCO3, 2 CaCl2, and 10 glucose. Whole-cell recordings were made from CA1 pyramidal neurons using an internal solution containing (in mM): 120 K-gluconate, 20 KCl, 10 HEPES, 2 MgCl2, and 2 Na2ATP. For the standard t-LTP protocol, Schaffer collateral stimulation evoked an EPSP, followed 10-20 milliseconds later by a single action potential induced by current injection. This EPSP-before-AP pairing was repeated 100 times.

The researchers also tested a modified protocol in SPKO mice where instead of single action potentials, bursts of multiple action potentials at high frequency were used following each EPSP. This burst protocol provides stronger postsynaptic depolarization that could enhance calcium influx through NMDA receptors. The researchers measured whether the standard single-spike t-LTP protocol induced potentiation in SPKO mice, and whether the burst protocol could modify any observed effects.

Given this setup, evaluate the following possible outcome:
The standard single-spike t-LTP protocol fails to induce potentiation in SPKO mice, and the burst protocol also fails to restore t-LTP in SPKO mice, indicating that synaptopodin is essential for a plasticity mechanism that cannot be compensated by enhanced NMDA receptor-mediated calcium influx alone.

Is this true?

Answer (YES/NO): NO